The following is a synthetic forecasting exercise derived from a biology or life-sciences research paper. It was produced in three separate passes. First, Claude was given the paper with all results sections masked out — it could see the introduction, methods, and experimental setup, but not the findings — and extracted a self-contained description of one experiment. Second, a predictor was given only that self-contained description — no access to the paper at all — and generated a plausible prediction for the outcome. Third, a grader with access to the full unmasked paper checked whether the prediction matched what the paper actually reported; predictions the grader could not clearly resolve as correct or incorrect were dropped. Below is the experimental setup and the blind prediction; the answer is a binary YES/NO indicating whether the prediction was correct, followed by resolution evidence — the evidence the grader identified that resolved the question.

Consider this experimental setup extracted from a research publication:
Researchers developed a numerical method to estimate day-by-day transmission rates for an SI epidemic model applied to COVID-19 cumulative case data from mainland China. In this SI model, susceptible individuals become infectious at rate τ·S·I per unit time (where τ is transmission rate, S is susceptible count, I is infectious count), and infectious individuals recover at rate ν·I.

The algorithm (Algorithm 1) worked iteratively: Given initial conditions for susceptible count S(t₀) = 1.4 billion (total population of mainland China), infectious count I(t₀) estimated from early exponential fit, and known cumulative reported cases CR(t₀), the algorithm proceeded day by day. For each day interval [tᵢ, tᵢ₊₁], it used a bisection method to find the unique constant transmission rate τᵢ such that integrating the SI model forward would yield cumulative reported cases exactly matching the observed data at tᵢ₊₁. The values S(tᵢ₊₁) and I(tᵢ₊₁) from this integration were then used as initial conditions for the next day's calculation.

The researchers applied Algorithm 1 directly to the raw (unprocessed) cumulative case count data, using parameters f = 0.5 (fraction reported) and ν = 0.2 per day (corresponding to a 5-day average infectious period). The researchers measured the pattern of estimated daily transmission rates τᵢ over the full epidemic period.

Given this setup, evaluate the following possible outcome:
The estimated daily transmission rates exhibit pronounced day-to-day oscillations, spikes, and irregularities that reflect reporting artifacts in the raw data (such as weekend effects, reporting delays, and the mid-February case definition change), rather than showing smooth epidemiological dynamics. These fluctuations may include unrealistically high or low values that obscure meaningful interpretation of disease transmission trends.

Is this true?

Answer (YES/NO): NO